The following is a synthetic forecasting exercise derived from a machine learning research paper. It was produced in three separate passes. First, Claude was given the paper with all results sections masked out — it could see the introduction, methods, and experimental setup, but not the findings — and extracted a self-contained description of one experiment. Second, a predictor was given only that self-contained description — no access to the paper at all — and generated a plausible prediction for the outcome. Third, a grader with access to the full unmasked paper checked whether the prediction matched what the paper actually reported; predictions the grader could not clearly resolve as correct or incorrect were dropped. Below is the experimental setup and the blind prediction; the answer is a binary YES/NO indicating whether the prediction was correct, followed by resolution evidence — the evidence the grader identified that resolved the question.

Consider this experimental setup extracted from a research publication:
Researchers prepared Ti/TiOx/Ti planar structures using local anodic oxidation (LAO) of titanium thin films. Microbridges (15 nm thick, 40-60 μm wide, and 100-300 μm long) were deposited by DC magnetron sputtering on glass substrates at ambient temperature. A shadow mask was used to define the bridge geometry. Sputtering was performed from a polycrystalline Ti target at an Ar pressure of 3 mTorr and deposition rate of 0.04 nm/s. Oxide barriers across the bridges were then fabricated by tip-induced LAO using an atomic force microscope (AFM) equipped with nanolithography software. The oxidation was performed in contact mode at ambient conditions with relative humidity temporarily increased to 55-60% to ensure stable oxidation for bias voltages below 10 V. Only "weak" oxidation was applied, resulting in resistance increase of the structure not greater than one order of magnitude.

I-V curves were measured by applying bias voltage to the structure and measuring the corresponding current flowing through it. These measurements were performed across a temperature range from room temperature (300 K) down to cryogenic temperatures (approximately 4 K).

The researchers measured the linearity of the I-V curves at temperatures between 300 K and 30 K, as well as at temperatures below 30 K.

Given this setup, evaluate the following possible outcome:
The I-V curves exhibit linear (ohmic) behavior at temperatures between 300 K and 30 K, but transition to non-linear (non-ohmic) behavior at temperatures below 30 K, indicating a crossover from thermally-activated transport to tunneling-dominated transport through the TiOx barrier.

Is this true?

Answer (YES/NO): NO